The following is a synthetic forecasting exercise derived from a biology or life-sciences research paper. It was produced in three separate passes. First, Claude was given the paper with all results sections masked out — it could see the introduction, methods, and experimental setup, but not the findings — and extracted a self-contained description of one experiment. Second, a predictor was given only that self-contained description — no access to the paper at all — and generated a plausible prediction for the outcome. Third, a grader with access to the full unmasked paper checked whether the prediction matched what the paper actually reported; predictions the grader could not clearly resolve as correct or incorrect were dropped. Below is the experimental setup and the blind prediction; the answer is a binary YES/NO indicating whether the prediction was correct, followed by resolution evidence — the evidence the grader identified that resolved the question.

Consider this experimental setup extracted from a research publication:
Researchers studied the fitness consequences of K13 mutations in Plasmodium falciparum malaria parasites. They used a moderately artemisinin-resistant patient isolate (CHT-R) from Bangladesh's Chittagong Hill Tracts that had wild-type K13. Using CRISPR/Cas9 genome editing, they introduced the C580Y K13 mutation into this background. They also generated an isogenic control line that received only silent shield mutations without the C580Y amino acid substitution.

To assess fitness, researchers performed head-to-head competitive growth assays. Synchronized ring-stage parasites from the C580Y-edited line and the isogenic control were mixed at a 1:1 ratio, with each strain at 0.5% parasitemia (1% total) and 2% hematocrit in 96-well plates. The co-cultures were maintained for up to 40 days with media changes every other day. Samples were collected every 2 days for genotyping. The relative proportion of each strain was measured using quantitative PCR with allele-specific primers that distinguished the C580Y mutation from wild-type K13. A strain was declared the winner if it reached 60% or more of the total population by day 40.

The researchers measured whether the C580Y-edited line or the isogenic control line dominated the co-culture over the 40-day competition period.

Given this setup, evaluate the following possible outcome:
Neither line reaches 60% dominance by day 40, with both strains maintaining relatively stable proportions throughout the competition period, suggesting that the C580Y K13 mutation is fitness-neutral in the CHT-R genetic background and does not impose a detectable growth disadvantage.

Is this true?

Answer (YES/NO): YES